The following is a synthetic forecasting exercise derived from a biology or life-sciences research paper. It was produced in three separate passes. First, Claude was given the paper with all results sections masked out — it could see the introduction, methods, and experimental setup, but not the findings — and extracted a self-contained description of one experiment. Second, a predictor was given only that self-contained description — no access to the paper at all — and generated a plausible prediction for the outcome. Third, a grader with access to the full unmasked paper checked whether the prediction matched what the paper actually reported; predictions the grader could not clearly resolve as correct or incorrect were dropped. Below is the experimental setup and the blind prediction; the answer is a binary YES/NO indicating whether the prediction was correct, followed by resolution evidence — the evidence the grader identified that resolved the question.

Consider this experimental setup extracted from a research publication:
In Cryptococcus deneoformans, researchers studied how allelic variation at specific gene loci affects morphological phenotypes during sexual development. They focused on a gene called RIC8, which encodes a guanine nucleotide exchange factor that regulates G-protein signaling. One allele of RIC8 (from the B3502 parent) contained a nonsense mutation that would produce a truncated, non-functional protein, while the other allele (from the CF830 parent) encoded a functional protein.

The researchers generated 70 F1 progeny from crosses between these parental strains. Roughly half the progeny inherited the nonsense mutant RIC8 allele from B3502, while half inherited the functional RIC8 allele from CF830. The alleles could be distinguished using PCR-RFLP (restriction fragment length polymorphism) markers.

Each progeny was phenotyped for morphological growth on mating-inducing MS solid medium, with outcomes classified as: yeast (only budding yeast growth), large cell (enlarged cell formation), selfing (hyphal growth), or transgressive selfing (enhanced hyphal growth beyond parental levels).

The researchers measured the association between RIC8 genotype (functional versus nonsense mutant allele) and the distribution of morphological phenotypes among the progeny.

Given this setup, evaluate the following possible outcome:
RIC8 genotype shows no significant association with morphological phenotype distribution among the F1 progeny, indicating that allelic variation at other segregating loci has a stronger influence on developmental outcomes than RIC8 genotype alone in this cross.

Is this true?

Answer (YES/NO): NO